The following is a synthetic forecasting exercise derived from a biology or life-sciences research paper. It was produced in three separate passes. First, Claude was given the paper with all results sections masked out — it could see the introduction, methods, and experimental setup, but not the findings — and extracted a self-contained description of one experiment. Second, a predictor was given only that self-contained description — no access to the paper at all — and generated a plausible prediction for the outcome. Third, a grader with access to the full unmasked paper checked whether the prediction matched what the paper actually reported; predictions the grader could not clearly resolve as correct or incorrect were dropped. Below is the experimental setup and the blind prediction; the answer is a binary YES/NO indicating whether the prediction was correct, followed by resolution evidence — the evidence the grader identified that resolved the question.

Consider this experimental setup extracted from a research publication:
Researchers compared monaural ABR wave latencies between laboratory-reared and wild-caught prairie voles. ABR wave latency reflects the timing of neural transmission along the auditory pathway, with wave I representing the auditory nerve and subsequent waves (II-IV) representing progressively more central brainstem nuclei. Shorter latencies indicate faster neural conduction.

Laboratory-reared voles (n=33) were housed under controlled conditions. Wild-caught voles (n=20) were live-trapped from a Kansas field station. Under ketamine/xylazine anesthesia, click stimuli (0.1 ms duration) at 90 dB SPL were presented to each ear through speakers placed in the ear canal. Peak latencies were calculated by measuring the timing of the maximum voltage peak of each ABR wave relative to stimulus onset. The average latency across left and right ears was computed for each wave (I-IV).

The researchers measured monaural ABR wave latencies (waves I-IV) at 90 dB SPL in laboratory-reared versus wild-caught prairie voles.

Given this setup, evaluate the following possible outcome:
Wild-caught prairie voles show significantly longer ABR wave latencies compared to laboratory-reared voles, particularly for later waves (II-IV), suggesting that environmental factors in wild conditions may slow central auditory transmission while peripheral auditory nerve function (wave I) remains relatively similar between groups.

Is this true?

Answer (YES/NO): NO